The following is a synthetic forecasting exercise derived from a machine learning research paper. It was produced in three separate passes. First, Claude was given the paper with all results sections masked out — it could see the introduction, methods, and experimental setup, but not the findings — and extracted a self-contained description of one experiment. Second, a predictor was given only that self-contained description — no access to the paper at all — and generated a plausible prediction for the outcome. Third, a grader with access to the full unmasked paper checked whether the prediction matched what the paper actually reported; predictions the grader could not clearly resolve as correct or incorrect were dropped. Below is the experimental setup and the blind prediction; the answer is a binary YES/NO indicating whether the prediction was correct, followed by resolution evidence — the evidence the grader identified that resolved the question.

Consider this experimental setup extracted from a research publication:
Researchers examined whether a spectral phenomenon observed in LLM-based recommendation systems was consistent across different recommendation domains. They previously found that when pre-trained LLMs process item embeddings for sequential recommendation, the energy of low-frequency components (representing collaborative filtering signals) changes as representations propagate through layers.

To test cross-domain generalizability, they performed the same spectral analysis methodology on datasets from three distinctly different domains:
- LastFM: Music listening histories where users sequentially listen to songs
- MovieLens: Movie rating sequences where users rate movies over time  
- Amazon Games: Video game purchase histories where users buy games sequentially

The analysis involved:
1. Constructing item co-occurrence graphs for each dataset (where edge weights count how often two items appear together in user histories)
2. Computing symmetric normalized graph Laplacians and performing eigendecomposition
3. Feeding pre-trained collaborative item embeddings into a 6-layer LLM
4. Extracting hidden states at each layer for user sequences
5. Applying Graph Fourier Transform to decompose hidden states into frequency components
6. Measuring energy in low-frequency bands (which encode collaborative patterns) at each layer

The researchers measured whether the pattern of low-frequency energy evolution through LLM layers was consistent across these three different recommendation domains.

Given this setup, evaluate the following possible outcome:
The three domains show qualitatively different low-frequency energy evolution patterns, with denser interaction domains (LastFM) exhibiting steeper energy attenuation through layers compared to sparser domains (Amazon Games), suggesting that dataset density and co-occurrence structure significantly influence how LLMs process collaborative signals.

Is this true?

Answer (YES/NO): NO